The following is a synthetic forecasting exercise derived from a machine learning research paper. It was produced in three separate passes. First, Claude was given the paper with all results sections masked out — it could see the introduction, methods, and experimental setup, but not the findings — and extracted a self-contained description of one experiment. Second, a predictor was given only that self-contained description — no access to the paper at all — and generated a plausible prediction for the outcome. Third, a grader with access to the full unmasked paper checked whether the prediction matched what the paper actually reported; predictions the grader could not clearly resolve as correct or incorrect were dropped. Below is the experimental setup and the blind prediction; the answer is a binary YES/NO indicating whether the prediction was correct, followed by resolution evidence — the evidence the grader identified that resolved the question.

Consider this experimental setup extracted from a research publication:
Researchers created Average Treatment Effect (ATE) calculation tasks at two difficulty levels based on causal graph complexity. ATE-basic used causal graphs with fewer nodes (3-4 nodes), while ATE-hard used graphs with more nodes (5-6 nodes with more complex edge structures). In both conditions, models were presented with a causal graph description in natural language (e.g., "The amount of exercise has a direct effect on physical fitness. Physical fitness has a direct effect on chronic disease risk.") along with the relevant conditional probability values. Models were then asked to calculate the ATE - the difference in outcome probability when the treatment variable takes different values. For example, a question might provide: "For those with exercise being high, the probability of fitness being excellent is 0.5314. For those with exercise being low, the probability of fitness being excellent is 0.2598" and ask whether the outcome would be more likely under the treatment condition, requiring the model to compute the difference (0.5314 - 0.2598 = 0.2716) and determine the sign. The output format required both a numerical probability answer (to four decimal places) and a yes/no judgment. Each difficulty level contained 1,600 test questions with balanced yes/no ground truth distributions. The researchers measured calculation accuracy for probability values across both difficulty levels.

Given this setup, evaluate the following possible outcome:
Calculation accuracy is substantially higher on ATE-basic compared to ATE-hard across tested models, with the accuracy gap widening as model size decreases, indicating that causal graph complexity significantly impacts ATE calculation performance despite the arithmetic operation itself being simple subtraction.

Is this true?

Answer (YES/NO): YES